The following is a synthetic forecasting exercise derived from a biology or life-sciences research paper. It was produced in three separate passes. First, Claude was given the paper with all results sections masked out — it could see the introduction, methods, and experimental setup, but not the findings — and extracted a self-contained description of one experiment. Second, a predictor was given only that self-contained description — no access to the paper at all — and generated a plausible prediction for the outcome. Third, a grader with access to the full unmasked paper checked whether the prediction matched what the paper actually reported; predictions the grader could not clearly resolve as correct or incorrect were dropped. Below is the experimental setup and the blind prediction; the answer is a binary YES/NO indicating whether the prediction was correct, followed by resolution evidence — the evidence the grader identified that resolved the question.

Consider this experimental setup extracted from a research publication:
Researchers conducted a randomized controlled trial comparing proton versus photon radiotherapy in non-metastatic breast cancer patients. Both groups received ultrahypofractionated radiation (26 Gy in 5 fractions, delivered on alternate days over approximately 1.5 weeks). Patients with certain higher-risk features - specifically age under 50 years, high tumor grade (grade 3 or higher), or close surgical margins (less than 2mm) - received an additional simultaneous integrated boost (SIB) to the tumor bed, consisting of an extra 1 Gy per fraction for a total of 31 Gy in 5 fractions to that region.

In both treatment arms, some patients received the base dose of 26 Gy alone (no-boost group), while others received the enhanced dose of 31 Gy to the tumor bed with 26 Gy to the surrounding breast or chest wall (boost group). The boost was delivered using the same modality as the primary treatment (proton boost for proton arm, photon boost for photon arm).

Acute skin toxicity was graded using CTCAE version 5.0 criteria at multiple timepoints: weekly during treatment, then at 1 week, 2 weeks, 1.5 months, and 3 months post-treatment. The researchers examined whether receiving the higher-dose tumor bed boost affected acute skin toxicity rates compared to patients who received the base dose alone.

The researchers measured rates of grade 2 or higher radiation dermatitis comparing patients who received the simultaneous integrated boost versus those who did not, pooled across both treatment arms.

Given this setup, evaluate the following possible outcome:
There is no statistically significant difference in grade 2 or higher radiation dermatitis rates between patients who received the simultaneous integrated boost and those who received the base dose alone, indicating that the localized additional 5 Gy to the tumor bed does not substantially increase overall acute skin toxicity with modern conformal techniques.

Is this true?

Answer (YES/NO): YES